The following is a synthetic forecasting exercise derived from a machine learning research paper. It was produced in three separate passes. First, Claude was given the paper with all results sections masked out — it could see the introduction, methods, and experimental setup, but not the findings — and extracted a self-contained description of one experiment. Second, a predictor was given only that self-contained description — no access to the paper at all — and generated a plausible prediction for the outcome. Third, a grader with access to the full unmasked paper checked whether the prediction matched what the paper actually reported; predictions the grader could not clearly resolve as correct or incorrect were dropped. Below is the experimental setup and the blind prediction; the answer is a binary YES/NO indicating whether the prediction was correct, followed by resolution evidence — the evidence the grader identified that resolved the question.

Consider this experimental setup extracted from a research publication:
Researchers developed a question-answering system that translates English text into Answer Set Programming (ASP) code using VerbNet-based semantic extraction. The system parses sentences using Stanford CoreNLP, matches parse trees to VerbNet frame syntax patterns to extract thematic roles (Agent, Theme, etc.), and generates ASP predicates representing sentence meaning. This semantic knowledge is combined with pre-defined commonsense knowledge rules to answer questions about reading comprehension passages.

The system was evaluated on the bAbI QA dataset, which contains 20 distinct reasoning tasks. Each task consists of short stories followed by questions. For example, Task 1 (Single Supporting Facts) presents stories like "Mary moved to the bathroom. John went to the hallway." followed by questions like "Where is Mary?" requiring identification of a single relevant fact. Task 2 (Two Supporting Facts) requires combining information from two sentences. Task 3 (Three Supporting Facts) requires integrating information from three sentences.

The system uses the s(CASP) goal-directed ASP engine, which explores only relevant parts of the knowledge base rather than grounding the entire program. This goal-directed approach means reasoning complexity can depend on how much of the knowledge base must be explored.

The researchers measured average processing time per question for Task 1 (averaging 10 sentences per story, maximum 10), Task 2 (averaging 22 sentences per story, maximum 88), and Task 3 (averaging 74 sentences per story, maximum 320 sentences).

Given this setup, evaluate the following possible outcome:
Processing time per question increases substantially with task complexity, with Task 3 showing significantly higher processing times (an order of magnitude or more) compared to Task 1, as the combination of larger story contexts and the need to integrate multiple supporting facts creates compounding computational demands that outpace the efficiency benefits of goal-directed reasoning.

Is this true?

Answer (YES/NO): NO